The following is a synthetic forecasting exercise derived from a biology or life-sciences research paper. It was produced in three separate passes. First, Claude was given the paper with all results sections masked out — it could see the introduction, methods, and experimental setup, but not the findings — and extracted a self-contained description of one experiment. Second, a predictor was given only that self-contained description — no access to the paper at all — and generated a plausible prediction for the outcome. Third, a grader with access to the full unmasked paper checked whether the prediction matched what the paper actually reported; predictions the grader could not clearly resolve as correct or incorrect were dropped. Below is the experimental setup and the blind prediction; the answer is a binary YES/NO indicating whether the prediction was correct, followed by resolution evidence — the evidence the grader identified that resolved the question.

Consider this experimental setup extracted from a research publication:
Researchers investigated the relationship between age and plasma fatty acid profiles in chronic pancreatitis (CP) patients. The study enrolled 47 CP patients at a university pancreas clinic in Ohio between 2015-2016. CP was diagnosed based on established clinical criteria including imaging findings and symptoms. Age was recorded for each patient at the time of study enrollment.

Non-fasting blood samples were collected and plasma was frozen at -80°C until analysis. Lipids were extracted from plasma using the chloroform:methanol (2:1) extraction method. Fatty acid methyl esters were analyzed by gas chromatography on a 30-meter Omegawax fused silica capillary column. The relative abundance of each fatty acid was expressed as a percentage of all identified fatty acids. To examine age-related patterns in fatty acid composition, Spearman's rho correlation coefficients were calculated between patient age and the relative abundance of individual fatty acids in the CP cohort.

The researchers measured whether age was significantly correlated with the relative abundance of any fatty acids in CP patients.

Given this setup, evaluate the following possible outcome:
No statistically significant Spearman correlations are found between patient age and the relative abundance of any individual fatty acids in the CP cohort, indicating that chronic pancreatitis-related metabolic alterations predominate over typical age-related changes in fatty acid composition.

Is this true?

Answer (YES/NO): YES